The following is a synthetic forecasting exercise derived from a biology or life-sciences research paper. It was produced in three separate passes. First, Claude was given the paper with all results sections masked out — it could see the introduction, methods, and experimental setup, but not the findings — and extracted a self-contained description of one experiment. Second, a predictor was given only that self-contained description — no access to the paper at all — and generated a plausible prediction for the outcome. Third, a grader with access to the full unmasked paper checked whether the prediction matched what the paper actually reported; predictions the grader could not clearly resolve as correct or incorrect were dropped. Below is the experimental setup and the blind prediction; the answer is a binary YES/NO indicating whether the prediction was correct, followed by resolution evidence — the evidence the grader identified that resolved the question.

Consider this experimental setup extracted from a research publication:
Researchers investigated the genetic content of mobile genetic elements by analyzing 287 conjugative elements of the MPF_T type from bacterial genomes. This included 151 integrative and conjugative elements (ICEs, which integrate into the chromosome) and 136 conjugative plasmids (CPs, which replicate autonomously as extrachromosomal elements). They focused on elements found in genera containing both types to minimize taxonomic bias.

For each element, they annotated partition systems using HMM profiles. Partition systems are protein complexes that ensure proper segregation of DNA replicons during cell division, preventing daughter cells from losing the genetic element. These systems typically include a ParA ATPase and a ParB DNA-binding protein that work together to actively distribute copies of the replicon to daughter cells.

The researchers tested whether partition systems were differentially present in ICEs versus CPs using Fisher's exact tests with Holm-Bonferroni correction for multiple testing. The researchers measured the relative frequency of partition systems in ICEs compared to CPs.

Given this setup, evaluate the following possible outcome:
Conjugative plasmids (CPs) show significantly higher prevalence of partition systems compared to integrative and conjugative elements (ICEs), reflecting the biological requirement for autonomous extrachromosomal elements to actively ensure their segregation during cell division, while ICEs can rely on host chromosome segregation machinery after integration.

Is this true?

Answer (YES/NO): YES